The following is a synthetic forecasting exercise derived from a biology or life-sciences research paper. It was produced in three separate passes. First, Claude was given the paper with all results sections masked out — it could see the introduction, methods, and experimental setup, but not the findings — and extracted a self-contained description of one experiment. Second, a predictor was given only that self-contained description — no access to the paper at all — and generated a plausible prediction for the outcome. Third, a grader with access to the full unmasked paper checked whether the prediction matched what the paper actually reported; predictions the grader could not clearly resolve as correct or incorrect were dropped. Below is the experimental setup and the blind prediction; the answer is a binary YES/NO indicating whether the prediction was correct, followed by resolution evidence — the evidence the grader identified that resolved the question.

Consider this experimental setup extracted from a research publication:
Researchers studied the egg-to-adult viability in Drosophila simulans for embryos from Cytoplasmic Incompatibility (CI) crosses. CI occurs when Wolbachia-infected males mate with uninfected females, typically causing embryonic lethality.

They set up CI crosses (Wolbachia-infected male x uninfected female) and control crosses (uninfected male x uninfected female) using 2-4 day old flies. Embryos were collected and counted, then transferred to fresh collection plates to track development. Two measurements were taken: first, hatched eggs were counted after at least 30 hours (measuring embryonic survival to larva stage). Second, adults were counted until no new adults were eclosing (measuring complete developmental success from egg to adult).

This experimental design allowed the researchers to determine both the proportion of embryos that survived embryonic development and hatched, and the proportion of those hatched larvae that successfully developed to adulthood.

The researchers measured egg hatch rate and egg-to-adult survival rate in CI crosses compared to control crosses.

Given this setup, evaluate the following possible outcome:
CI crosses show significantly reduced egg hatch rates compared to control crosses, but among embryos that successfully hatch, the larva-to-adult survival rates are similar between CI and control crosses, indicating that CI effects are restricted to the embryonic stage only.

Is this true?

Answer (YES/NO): NO